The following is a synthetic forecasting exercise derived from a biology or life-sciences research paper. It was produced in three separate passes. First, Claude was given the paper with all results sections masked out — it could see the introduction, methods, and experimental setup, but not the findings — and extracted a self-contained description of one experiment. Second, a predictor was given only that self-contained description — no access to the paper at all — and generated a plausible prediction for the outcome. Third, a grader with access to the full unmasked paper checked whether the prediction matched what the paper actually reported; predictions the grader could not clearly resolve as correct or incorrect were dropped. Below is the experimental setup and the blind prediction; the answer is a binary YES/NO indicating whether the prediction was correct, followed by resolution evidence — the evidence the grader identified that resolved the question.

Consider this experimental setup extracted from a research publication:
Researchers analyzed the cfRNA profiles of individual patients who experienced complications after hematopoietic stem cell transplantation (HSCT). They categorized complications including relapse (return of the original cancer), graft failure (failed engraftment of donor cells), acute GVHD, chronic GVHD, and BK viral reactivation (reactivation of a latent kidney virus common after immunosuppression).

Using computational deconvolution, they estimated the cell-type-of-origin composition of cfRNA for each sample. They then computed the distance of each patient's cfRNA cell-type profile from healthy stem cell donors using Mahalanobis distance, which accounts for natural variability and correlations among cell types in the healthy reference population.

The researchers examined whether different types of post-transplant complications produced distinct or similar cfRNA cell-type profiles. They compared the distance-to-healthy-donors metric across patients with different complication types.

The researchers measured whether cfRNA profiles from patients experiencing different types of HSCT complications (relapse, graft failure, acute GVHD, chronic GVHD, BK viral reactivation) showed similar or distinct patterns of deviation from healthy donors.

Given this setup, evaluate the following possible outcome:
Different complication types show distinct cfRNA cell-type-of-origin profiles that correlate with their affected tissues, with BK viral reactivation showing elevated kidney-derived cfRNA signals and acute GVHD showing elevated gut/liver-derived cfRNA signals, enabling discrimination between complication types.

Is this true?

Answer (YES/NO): NO